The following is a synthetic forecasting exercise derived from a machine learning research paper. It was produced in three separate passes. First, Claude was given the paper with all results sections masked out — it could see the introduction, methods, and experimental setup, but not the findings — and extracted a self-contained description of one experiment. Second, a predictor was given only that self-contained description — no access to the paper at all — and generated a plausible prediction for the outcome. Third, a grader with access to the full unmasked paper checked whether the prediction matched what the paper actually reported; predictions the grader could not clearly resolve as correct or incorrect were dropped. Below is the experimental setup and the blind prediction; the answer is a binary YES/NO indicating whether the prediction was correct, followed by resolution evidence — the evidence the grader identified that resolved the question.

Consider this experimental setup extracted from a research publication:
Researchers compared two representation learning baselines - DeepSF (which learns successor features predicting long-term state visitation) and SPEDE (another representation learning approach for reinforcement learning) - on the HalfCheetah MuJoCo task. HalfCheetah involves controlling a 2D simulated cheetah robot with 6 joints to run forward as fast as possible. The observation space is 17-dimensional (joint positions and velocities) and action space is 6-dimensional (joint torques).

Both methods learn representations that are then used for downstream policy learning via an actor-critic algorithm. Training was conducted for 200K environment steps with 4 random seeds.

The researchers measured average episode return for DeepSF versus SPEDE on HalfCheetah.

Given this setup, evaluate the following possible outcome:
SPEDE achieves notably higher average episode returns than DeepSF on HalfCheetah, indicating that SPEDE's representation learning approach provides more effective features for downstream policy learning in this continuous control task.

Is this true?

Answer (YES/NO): NO